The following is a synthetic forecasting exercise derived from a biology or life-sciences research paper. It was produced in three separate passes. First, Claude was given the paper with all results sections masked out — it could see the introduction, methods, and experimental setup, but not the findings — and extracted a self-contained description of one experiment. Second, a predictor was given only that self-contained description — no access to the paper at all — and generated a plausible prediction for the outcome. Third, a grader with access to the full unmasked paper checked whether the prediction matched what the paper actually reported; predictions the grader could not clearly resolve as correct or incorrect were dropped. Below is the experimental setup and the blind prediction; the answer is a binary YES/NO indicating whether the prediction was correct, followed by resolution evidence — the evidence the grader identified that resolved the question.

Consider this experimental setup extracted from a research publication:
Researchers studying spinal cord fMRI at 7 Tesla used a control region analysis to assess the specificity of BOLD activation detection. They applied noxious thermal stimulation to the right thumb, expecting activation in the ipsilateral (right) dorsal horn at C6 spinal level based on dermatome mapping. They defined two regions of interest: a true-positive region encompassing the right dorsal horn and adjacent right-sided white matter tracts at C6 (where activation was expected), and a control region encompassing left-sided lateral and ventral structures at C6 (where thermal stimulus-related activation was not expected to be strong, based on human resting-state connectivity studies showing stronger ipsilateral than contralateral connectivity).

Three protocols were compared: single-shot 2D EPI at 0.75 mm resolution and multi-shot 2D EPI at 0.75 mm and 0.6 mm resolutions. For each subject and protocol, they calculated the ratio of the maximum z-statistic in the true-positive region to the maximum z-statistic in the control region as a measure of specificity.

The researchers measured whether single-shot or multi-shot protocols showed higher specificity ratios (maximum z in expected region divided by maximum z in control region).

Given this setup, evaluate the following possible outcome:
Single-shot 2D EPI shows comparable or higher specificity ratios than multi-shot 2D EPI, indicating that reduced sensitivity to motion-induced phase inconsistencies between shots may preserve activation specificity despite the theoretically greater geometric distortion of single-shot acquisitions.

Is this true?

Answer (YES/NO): YES